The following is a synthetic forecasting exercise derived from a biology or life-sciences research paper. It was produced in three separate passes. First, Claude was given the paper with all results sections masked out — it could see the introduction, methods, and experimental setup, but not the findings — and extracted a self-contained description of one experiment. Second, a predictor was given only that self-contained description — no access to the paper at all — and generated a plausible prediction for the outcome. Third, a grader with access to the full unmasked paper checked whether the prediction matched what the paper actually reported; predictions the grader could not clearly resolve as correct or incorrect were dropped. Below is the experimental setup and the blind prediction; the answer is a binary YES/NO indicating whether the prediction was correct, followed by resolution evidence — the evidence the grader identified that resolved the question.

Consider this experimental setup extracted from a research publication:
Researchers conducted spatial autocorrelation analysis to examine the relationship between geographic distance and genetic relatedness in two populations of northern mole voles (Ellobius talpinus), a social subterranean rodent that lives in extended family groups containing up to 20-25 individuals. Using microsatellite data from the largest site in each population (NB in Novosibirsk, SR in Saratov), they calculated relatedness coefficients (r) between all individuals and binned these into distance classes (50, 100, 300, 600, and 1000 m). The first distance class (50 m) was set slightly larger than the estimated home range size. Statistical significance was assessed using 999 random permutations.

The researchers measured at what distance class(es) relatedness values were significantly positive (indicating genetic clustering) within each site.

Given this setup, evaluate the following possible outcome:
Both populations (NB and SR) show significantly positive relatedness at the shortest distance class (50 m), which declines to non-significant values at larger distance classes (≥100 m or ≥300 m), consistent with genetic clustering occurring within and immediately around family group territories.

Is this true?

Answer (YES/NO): YES